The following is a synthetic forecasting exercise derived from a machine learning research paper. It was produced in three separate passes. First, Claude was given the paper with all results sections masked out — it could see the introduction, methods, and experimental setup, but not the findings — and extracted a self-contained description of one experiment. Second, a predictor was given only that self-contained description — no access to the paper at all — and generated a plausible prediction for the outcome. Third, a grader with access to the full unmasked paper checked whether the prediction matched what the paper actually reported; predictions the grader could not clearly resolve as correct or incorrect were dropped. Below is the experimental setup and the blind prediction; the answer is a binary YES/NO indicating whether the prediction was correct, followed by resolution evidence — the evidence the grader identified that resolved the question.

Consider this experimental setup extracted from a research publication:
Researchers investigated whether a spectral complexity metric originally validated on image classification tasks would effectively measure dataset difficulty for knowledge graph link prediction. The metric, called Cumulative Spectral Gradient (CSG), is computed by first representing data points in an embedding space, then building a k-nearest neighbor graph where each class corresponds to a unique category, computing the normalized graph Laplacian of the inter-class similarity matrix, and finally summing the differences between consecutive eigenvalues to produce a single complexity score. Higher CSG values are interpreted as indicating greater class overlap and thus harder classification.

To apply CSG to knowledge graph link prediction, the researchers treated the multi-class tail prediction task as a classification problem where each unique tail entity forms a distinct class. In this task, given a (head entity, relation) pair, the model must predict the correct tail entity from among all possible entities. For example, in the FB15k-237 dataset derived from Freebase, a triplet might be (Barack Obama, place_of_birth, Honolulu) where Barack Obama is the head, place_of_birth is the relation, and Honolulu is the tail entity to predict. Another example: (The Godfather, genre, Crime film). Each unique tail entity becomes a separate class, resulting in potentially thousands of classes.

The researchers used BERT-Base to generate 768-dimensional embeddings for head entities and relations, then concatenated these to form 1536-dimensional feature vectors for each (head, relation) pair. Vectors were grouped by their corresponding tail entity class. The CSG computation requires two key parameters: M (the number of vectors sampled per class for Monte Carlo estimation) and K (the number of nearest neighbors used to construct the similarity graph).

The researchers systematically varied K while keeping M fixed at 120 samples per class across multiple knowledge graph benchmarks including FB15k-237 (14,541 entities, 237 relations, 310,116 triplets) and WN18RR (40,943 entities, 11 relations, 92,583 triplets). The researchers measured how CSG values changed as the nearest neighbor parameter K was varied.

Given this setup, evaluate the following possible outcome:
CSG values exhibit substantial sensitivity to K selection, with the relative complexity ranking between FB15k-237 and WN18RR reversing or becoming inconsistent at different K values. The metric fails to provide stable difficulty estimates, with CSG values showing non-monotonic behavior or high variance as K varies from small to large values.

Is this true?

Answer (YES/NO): NO